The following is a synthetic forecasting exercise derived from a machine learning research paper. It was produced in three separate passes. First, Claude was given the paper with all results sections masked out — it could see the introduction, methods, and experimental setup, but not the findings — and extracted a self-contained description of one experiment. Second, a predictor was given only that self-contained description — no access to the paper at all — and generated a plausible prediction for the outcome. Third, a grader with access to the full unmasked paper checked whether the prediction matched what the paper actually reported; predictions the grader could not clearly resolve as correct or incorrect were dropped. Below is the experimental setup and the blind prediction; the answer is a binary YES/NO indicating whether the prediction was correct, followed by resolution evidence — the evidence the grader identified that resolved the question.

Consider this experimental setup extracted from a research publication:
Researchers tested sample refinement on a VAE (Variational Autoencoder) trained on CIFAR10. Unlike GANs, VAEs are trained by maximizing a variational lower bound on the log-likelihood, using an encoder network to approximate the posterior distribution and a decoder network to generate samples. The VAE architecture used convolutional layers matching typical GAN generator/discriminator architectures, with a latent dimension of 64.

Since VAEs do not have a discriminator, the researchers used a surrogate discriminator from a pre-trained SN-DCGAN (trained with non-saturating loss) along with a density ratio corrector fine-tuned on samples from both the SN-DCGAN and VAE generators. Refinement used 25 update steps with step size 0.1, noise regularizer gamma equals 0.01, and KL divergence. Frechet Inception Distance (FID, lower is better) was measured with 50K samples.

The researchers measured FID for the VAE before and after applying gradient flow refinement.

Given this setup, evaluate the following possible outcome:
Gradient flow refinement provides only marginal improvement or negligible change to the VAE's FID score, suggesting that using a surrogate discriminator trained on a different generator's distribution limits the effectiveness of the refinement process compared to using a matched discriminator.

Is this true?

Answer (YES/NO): NO